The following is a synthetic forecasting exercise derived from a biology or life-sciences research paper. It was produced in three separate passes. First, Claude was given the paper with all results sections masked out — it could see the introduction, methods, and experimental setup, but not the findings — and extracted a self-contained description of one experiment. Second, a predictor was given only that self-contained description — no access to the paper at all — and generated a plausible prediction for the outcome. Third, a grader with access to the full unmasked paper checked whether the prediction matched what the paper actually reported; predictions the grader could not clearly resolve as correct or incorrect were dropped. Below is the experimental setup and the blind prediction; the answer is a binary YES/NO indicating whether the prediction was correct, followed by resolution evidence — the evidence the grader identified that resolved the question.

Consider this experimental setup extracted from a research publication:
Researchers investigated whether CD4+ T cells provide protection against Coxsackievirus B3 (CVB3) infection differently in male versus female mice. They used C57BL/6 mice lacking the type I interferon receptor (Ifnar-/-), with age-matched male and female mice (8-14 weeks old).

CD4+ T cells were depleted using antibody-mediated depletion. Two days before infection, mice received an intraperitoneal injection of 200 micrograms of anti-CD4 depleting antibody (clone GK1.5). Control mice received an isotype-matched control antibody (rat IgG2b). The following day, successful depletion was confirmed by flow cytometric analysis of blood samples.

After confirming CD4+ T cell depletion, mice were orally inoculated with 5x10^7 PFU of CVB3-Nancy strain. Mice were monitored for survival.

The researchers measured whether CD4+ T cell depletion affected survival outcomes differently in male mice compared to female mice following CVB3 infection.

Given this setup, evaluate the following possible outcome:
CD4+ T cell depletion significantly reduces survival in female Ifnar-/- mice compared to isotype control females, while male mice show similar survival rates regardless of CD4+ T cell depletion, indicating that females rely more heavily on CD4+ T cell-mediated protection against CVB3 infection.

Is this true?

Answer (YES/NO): YES